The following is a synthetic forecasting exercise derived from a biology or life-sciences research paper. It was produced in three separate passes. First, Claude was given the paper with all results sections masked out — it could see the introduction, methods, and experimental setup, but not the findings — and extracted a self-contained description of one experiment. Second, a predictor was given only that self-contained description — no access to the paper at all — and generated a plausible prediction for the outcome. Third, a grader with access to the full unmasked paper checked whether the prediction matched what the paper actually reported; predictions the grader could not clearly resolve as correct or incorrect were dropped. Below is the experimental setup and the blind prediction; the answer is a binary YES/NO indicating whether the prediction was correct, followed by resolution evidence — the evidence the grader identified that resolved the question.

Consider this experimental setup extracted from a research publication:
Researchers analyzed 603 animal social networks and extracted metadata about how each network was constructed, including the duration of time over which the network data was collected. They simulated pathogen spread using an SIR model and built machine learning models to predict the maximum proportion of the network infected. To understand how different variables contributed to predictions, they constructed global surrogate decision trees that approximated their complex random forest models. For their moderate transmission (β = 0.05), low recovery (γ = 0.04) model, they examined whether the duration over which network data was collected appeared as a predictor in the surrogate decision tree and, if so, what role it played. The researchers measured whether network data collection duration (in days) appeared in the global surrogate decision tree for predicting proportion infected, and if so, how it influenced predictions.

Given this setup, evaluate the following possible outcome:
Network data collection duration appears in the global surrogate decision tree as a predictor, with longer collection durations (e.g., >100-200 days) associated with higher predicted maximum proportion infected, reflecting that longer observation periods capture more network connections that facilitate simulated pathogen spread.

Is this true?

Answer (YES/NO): NO